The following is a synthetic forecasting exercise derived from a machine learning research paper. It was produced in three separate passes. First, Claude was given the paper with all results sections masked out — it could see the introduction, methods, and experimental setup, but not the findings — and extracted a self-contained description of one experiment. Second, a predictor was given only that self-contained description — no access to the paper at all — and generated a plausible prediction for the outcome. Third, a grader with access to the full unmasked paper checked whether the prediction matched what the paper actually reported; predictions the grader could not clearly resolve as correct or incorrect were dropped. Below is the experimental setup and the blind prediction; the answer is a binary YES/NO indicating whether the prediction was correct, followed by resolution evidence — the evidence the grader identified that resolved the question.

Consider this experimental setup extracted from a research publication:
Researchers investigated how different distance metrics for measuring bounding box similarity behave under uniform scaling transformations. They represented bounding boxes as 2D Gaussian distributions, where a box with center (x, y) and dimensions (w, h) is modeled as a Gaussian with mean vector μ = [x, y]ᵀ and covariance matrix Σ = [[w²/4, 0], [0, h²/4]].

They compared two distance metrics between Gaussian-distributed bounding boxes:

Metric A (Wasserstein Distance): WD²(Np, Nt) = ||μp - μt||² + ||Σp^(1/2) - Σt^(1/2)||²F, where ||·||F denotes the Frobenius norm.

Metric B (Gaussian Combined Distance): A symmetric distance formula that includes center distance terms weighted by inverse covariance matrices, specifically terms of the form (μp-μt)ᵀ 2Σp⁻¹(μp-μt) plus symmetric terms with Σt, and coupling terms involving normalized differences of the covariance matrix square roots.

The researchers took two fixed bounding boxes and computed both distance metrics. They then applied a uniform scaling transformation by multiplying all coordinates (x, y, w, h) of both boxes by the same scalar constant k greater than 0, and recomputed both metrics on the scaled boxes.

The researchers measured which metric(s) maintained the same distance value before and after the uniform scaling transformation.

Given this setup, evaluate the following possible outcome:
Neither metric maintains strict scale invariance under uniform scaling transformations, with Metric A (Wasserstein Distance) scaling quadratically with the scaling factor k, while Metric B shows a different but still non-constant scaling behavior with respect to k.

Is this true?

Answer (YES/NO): NO